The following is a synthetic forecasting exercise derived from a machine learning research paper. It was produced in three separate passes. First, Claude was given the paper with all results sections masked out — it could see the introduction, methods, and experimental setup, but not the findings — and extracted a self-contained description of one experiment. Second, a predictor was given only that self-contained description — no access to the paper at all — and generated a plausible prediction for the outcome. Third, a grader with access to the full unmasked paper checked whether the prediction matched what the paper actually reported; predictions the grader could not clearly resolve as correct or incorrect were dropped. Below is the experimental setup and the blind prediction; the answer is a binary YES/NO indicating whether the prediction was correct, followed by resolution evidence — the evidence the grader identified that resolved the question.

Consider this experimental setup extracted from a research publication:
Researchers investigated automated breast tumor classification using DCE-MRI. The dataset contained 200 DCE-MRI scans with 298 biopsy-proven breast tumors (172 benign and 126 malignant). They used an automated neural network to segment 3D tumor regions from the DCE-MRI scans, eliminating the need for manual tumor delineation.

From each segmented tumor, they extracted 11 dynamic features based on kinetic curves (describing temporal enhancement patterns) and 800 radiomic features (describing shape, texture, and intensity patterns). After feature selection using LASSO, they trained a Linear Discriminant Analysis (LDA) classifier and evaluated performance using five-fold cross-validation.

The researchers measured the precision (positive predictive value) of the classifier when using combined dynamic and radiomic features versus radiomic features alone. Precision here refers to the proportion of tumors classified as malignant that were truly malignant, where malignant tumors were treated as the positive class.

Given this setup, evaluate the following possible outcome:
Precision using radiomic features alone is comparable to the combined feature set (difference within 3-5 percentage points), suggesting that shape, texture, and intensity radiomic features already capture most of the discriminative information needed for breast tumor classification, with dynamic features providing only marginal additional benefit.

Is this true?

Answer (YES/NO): NO